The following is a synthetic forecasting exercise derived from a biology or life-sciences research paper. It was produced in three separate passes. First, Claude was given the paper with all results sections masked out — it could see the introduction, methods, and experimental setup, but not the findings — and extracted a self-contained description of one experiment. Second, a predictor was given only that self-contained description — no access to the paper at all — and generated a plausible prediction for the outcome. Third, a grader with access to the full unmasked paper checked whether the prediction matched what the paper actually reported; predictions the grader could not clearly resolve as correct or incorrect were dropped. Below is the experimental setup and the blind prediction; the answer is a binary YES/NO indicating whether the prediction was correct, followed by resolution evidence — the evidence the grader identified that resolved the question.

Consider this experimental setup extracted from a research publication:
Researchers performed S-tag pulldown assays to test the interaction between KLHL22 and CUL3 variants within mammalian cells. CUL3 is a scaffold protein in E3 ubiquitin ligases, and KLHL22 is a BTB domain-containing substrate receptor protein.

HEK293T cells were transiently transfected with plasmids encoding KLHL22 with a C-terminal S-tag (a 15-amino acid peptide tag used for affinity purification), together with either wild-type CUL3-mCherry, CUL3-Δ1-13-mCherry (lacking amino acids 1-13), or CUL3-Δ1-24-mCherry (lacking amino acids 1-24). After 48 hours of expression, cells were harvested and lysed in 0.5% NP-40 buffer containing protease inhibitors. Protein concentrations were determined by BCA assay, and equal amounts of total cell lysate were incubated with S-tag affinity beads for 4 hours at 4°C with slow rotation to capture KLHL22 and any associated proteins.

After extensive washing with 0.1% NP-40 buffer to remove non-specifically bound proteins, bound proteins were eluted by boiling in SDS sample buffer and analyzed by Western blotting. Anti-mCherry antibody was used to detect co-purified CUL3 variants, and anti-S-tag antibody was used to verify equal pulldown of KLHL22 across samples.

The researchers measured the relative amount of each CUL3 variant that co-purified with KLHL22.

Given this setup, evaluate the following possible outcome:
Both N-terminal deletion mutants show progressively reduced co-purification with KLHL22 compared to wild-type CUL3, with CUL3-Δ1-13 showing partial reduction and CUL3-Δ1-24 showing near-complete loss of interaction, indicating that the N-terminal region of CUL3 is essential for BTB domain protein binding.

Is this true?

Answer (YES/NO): NO